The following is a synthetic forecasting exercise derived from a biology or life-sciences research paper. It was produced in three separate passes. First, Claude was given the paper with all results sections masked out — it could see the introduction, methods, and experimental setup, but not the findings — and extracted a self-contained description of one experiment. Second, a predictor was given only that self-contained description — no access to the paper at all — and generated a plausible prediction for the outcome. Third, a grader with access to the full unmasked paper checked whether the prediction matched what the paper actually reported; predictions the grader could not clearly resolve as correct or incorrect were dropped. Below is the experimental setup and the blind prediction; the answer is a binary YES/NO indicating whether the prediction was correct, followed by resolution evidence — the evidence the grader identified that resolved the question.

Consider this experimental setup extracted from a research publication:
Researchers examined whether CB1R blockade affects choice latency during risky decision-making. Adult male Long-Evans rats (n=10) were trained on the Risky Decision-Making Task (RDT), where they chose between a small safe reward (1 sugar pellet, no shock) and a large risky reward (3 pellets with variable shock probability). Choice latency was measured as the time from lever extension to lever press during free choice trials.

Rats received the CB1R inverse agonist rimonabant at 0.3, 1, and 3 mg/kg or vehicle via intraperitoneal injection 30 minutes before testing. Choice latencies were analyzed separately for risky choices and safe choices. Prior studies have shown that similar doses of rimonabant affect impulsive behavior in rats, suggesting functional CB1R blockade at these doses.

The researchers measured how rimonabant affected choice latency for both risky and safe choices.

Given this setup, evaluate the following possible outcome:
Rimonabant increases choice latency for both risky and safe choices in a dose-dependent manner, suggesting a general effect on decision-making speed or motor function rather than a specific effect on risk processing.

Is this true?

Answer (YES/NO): NO